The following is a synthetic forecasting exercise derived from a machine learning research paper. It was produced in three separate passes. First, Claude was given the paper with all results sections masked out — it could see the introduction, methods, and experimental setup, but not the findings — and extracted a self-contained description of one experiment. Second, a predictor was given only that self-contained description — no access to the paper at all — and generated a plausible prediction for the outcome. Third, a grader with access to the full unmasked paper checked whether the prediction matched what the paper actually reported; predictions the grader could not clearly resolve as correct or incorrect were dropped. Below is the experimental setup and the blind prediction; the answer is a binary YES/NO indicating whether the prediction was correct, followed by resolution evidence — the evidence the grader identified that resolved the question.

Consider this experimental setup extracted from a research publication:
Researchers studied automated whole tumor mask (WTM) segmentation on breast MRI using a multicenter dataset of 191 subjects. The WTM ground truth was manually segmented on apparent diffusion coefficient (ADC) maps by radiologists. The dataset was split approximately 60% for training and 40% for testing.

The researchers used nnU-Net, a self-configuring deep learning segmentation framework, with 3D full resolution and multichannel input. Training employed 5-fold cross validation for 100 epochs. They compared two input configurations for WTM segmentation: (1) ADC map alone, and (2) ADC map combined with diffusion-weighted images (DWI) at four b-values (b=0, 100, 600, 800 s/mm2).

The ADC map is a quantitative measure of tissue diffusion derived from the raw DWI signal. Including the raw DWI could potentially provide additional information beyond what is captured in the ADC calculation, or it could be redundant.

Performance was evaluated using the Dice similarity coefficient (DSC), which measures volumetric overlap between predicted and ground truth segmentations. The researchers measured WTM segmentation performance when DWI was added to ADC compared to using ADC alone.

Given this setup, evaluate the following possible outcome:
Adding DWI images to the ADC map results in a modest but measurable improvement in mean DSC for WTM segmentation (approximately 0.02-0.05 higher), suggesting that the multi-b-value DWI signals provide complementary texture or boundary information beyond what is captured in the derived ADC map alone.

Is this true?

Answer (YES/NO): YES